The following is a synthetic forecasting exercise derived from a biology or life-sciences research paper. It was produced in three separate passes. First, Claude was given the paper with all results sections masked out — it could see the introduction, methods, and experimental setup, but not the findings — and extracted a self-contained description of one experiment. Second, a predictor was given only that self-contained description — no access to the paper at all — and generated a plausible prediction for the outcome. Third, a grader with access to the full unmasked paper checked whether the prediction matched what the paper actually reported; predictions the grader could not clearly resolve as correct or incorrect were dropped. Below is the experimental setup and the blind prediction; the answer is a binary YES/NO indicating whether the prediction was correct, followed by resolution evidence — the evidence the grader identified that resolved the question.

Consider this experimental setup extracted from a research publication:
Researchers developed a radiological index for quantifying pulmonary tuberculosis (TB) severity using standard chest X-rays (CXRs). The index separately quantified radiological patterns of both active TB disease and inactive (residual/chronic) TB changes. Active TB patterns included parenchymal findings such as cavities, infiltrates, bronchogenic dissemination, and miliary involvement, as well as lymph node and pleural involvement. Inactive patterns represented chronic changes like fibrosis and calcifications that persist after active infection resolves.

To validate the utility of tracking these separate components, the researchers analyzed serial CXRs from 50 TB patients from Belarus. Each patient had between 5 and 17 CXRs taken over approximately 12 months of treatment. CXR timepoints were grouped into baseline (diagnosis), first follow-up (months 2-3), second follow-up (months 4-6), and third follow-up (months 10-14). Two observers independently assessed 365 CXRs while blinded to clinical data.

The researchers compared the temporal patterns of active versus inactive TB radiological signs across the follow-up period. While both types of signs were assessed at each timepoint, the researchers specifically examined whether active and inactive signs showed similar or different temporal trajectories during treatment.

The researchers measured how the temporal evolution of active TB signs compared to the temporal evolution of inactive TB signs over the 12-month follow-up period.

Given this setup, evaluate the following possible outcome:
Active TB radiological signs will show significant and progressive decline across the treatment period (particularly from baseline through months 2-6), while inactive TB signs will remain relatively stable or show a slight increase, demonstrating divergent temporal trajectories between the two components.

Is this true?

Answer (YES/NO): YES